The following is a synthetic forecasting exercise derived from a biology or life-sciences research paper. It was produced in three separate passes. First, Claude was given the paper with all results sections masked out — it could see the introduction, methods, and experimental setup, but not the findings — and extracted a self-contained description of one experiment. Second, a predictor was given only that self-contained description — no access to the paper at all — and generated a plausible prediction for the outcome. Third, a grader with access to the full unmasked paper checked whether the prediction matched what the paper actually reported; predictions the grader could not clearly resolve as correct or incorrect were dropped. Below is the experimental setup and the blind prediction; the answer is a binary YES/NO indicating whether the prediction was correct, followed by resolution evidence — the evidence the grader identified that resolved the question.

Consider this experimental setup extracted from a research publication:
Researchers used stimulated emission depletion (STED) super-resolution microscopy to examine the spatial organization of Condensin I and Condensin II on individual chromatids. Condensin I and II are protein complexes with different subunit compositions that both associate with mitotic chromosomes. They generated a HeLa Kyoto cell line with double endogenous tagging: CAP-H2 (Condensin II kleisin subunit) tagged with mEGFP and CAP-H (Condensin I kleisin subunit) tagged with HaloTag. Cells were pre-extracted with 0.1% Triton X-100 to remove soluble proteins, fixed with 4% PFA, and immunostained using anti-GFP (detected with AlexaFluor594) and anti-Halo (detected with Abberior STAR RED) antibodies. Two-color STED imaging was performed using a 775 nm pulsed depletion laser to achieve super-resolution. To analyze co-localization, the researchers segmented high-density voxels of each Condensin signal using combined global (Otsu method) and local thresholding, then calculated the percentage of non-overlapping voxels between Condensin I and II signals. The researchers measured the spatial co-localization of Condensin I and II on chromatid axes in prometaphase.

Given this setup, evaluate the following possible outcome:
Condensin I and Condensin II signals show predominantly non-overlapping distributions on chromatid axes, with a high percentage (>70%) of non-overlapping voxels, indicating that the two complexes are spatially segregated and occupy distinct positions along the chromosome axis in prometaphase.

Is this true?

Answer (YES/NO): YES